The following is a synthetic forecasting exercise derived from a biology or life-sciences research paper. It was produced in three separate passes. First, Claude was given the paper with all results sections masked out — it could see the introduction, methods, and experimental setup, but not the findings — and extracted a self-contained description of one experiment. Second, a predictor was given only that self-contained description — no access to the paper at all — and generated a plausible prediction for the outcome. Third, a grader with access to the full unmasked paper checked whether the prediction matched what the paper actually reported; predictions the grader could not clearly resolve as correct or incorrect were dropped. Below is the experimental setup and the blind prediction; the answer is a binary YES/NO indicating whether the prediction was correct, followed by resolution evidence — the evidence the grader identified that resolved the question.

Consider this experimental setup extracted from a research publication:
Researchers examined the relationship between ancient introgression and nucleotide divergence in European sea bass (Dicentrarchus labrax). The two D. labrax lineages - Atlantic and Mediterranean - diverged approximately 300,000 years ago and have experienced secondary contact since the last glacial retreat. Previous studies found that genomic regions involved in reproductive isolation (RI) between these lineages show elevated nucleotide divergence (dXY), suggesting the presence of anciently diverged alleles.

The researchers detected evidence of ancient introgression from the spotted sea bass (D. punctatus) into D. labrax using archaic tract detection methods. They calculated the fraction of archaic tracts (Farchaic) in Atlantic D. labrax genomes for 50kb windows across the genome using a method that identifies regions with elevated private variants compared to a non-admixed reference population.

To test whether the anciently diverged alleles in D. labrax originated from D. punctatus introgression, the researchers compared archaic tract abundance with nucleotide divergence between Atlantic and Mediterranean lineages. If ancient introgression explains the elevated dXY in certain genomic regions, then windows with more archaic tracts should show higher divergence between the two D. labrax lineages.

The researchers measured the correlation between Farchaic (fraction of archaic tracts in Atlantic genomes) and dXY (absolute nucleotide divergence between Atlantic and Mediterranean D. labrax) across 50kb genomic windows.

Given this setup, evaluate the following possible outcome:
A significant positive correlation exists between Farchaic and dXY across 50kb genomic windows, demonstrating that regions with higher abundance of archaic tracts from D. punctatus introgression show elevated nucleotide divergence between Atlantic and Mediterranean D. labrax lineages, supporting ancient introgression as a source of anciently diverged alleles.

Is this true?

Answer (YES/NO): YES